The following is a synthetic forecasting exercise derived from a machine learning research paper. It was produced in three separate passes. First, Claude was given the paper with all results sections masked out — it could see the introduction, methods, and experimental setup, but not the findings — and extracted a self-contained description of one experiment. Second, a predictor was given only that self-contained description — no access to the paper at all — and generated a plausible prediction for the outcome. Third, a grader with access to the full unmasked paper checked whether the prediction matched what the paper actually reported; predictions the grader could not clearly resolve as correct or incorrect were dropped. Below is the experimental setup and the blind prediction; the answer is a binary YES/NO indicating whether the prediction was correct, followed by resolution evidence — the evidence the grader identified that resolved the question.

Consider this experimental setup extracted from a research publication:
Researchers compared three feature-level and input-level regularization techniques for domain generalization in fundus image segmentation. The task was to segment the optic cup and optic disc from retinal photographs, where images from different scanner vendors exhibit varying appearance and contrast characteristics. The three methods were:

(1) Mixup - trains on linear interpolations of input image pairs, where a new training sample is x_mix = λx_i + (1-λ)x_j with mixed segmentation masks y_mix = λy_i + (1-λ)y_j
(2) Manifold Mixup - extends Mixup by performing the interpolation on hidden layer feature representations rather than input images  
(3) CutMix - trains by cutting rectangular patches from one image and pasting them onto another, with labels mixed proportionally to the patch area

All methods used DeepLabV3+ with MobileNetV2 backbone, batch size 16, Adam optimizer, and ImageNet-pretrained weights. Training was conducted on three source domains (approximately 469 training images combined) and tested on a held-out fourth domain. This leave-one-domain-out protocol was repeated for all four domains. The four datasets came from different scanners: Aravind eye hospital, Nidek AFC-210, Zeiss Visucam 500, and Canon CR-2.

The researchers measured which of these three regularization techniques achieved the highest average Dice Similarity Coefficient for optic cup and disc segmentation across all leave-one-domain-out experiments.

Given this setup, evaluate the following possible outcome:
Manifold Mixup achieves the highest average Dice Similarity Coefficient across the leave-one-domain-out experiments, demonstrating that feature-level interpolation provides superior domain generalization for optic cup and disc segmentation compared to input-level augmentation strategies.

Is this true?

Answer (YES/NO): NO